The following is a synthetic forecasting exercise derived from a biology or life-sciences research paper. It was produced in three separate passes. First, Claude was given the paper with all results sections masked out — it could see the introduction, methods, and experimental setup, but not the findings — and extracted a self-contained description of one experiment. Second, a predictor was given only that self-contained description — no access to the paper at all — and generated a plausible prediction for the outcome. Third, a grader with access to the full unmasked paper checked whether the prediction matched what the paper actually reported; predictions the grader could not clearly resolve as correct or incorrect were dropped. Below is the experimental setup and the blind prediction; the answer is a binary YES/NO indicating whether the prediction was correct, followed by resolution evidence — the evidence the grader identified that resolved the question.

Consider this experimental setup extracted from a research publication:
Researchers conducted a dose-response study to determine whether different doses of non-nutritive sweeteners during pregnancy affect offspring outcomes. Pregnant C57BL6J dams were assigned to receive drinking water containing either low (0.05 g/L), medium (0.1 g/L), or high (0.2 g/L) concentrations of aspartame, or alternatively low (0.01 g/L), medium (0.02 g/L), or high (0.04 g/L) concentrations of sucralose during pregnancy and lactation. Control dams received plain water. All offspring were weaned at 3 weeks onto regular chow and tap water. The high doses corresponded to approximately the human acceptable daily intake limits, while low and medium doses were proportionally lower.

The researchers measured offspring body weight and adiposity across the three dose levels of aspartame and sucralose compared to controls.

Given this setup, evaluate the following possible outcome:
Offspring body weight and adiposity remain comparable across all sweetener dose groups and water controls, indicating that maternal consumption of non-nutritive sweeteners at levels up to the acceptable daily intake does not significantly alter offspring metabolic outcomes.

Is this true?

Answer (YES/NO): NO